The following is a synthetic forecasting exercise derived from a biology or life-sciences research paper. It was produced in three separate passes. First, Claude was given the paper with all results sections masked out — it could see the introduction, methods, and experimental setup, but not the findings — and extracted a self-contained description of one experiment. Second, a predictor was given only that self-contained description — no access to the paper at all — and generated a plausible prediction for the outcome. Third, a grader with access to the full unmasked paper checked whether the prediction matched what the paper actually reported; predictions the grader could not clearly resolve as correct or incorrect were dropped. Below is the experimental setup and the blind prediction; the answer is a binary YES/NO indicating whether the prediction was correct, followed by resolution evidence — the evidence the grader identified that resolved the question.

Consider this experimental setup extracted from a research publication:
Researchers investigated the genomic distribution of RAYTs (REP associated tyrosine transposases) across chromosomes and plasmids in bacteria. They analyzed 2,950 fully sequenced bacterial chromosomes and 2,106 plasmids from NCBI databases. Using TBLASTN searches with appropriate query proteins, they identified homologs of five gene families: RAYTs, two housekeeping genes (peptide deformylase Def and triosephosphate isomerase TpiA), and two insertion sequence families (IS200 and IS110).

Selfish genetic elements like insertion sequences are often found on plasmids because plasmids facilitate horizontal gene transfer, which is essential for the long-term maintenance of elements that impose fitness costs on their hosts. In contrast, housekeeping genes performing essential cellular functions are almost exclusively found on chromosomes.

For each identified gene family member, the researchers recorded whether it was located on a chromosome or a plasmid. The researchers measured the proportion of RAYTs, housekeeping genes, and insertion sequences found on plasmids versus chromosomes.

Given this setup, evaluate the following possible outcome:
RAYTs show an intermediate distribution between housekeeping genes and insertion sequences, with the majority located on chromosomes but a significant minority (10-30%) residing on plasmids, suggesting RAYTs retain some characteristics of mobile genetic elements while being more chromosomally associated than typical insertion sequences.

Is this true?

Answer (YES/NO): NO